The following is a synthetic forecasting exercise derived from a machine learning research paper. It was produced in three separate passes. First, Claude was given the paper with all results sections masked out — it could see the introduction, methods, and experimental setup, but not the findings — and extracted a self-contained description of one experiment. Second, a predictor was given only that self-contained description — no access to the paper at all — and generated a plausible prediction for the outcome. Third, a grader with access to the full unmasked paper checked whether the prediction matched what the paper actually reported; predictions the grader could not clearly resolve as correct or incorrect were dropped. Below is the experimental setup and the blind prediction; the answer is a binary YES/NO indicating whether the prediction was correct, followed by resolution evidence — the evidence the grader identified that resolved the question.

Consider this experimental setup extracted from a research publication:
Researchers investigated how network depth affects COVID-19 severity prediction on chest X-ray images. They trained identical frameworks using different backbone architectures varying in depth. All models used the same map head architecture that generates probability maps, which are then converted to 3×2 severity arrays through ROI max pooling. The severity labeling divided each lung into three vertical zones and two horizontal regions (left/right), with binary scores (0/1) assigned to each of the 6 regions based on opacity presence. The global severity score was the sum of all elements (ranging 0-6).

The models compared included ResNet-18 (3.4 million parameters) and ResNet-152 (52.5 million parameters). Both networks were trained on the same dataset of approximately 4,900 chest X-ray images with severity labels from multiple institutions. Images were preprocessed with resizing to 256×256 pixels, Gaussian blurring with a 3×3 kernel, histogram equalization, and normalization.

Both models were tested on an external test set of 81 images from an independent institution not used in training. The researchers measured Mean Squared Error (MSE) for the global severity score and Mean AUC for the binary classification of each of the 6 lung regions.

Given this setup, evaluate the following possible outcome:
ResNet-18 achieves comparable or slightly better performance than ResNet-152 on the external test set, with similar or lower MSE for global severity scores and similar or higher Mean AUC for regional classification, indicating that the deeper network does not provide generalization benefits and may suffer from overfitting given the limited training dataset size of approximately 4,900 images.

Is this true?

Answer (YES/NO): YES